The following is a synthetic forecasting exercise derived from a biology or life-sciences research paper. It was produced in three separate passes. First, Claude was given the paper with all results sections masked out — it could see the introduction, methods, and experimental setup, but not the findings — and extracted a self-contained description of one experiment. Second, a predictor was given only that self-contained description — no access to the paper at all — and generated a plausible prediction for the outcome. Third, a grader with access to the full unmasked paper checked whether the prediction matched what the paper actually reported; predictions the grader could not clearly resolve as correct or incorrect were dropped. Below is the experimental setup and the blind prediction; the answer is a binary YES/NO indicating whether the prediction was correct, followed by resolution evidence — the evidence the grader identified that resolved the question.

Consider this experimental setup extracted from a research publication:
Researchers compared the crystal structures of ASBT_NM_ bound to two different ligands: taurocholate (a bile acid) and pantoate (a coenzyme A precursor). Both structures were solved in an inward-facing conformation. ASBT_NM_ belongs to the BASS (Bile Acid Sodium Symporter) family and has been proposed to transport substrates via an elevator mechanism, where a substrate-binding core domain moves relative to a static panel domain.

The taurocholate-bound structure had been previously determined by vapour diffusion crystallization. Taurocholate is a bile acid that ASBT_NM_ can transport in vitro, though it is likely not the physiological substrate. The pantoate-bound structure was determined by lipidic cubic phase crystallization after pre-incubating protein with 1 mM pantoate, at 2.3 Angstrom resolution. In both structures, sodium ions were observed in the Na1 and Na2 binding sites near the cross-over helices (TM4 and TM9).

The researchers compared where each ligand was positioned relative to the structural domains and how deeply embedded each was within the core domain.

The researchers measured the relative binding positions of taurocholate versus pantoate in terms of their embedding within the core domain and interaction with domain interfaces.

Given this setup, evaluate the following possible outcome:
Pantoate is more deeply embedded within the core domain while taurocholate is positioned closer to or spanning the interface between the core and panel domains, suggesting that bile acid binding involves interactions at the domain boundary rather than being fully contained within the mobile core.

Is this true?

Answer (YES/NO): YES